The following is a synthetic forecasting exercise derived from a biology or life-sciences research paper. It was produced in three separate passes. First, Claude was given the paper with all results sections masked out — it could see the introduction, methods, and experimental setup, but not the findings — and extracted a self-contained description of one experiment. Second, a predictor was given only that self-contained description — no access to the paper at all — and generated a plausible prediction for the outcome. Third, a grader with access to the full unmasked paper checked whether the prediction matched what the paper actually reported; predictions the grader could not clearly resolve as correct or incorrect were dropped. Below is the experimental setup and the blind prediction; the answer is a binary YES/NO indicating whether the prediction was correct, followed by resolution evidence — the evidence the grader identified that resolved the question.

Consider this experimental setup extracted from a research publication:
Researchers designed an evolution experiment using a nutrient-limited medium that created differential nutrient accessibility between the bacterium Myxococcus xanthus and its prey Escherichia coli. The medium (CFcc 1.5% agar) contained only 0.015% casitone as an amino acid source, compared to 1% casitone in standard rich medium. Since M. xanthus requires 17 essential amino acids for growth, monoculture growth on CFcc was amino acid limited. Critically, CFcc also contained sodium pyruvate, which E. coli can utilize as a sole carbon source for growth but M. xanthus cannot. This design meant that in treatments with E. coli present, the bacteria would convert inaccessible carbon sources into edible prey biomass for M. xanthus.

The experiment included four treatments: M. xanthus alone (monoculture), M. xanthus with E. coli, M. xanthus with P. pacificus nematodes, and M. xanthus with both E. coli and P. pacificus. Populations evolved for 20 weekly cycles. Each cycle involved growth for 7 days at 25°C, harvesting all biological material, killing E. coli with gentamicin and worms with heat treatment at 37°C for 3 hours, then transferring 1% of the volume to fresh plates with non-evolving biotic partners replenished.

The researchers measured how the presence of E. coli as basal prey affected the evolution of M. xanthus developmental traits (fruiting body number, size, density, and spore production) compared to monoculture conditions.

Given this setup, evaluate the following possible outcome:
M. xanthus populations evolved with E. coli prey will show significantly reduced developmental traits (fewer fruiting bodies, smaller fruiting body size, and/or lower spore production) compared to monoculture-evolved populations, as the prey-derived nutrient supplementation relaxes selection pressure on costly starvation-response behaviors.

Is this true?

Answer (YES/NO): YES